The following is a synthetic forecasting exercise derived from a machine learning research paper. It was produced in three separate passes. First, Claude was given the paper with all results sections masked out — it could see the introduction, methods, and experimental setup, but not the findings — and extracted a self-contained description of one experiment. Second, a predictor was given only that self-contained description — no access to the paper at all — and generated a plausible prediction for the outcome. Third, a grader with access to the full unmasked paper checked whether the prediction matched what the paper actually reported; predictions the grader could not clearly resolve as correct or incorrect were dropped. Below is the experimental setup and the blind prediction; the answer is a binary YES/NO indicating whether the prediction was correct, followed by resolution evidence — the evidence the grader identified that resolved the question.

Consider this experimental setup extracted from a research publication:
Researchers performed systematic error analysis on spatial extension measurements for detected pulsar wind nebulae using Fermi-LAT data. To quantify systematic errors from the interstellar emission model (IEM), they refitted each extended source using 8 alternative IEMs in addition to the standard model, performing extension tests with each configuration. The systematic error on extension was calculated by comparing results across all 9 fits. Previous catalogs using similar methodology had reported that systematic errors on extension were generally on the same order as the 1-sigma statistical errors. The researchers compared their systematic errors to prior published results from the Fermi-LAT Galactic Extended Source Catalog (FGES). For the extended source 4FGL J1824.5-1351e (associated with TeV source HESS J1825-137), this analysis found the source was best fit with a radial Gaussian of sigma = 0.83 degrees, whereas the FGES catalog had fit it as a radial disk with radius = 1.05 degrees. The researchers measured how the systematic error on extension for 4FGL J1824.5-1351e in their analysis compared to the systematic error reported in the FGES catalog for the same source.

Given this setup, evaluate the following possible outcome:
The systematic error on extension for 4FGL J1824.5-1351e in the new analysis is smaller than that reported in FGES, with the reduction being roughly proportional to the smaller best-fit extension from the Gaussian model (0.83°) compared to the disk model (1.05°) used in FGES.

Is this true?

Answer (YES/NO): NO